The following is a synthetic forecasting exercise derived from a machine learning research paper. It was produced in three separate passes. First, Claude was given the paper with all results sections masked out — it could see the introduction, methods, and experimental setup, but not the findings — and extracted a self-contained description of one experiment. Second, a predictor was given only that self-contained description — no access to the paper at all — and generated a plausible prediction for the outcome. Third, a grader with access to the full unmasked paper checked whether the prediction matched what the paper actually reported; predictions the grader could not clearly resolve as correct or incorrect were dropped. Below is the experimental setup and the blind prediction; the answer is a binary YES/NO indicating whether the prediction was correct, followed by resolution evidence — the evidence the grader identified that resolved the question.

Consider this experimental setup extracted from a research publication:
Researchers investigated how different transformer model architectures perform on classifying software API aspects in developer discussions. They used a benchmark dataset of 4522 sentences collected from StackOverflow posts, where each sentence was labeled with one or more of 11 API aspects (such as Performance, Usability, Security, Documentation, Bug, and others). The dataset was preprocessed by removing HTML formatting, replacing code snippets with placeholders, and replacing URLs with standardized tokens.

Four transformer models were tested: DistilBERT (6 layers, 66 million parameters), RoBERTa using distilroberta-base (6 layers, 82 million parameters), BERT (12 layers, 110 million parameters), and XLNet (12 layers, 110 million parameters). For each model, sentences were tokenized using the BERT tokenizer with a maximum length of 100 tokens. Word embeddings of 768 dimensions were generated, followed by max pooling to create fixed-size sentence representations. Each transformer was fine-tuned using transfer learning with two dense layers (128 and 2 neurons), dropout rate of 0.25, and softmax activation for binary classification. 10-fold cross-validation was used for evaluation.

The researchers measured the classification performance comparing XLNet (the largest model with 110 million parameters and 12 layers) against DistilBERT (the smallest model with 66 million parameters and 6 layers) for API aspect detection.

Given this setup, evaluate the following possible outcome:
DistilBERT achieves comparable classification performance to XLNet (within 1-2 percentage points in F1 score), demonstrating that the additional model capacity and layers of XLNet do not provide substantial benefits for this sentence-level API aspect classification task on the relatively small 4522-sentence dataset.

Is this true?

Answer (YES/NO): NO